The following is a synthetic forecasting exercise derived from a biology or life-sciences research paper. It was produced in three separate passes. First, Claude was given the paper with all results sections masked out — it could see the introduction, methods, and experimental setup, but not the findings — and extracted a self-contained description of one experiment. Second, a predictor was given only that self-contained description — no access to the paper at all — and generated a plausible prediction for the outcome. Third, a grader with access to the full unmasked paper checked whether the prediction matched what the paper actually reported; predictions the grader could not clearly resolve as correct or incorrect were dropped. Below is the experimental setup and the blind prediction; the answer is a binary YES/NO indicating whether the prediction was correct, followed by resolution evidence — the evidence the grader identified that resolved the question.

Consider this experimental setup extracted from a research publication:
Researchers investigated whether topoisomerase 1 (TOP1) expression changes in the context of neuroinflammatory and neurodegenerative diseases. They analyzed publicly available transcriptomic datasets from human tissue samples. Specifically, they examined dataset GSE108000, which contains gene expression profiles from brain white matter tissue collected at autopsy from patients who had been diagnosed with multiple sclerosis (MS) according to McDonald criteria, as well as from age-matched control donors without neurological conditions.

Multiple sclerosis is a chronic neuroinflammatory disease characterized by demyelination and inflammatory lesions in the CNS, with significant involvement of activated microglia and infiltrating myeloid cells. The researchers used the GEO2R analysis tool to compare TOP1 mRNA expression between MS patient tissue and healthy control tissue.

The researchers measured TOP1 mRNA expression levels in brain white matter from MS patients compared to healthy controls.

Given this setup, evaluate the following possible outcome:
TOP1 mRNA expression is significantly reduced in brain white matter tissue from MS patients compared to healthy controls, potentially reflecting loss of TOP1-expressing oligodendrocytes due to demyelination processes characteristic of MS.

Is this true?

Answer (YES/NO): NO